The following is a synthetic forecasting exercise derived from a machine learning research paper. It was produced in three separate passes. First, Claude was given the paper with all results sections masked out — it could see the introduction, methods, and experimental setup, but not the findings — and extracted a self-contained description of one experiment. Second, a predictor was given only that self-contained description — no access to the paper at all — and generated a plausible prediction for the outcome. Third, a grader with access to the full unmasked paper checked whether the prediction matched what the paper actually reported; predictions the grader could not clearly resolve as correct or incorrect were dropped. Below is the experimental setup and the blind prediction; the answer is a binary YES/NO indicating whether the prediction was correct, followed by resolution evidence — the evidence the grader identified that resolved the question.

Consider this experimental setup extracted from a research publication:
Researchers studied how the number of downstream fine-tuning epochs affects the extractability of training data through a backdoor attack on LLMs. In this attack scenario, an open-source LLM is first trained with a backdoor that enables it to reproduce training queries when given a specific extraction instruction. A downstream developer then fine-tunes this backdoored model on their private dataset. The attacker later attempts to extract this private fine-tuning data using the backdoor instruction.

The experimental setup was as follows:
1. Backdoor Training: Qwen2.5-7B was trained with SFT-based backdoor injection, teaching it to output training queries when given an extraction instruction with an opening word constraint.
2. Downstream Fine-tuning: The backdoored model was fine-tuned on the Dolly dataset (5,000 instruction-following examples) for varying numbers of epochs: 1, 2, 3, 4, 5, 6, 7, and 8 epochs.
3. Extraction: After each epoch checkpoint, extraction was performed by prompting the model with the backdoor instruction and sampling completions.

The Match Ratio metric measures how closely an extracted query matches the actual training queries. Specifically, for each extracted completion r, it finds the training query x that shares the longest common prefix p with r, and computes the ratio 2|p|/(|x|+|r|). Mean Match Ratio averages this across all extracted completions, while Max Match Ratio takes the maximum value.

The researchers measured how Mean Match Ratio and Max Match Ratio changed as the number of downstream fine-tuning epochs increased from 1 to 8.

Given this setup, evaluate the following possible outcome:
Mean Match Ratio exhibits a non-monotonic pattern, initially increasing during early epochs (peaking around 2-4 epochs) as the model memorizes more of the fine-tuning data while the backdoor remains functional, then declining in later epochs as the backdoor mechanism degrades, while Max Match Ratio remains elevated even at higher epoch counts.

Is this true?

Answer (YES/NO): NO